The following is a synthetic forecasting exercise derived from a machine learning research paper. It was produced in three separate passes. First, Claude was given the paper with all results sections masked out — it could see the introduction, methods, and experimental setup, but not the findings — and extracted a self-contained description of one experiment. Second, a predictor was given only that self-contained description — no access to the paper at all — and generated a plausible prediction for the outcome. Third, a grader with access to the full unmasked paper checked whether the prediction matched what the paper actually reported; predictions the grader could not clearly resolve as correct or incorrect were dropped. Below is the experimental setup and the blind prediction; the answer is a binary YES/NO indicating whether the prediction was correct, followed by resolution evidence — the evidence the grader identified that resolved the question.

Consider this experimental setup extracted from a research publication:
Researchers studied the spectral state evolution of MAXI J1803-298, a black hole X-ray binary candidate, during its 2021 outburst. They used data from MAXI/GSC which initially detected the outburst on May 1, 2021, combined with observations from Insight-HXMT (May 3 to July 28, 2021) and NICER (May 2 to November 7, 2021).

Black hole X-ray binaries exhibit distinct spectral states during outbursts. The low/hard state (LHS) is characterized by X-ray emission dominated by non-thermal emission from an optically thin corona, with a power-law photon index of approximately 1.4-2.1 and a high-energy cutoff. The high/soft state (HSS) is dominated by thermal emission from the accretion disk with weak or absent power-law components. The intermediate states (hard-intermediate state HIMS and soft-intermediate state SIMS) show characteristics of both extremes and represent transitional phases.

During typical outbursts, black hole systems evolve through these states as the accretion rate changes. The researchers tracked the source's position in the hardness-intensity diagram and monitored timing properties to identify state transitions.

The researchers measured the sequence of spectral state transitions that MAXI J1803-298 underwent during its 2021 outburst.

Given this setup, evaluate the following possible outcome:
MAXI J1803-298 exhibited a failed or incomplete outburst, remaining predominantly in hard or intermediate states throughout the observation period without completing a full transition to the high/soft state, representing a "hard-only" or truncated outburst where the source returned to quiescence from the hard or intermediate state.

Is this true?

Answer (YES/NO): NO